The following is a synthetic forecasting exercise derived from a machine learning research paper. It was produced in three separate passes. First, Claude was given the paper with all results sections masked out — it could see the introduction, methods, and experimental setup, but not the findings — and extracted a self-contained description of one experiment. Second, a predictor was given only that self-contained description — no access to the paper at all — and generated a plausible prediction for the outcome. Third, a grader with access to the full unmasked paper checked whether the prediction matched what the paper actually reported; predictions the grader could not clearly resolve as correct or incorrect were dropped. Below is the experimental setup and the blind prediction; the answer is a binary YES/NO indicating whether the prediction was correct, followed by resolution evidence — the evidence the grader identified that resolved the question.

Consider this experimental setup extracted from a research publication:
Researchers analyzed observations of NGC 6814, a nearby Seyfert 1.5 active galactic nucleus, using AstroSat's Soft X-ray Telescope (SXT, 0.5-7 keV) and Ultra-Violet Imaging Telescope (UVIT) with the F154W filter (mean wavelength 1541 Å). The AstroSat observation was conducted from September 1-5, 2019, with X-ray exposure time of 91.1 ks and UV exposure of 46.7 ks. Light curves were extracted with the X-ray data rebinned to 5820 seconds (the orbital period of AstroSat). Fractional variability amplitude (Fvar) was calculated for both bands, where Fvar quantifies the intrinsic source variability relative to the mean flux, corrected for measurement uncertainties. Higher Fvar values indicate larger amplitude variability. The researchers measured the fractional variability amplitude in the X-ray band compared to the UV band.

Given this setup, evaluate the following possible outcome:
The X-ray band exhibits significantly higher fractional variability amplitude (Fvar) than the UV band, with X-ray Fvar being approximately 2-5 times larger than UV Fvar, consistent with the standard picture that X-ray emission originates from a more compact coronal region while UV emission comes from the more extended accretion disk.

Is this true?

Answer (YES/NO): YES